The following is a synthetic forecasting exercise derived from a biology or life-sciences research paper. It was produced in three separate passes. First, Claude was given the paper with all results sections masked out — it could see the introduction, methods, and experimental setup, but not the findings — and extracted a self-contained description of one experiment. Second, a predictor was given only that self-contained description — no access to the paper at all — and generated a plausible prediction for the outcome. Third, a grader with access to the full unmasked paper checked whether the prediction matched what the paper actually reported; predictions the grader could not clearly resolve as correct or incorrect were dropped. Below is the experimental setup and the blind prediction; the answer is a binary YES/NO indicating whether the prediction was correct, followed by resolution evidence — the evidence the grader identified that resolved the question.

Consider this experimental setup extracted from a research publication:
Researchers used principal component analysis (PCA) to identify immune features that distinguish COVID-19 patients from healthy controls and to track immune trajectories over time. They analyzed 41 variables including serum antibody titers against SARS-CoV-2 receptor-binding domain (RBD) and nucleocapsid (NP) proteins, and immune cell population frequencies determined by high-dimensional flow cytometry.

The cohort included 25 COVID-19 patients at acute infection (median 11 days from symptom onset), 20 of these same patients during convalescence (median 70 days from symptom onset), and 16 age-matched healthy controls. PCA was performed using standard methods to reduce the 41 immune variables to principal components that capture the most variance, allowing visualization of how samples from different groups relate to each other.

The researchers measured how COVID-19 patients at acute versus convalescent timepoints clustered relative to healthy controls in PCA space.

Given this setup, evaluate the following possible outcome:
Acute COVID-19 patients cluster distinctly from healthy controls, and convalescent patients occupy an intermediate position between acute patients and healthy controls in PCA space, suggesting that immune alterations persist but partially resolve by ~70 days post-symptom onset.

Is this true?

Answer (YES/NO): YES